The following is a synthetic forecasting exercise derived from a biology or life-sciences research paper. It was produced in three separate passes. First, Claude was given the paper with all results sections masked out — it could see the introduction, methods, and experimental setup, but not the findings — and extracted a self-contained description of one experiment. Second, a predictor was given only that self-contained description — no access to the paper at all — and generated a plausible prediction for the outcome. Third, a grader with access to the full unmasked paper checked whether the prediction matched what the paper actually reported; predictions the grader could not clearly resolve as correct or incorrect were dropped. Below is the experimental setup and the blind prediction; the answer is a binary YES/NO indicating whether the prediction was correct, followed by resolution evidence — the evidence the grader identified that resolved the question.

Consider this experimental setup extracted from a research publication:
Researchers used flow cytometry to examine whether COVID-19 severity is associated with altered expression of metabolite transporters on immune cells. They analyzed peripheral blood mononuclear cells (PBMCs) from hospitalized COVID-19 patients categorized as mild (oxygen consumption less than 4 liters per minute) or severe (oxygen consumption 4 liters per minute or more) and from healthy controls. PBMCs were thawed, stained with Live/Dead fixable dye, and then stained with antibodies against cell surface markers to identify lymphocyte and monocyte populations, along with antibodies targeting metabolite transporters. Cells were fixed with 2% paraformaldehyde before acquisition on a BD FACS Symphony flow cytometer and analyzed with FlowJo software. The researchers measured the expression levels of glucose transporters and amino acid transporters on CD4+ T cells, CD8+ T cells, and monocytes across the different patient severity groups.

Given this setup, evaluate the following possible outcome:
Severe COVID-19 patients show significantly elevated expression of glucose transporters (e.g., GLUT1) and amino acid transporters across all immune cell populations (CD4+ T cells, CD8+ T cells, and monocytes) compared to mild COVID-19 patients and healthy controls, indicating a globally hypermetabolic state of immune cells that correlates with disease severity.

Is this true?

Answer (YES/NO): NO